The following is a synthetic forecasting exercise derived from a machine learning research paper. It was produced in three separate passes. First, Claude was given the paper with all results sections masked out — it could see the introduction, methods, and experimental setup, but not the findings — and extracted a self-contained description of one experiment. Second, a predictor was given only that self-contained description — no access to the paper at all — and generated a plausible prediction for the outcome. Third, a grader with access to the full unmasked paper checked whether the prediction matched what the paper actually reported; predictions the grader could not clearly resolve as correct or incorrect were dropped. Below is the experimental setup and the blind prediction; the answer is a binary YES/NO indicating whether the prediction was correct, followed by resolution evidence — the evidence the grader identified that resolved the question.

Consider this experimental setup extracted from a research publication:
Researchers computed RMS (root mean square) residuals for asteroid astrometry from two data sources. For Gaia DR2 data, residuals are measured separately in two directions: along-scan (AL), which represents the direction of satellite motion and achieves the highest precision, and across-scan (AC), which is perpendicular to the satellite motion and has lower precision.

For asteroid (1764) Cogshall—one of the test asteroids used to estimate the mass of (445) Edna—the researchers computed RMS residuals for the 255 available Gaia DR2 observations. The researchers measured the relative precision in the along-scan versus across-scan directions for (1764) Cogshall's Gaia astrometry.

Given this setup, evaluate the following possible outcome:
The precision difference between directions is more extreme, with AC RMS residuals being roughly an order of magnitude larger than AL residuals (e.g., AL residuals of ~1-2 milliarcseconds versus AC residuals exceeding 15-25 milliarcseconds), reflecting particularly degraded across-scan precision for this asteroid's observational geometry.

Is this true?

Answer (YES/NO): NO